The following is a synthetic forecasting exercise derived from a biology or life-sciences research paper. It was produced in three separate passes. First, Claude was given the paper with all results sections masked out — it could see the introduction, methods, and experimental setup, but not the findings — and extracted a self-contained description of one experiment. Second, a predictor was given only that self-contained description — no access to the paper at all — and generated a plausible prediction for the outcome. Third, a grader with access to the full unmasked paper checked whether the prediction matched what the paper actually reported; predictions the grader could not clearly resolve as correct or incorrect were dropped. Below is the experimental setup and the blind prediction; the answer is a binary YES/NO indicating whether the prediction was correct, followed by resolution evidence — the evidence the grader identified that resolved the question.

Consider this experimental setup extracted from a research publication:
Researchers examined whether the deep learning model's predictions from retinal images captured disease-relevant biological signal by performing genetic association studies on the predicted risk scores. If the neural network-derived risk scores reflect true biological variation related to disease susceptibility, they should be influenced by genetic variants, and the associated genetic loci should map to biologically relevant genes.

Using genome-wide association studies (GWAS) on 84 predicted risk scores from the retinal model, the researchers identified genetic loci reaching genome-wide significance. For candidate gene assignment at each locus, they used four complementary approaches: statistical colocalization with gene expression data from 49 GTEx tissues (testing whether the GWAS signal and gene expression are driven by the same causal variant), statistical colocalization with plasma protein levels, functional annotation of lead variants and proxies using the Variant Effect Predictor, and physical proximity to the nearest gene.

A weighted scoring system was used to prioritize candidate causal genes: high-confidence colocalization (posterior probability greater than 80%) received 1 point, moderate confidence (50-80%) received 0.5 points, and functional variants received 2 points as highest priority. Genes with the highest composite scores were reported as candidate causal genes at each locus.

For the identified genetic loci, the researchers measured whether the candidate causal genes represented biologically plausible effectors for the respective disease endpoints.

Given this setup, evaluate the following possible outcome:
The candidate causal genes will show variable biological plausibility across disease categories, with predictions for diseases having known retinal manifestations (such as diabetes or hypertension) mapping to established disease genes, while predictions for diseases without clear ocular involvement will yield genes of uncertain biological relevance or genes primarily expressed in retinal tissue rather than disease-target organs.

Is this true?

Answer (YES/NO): NO